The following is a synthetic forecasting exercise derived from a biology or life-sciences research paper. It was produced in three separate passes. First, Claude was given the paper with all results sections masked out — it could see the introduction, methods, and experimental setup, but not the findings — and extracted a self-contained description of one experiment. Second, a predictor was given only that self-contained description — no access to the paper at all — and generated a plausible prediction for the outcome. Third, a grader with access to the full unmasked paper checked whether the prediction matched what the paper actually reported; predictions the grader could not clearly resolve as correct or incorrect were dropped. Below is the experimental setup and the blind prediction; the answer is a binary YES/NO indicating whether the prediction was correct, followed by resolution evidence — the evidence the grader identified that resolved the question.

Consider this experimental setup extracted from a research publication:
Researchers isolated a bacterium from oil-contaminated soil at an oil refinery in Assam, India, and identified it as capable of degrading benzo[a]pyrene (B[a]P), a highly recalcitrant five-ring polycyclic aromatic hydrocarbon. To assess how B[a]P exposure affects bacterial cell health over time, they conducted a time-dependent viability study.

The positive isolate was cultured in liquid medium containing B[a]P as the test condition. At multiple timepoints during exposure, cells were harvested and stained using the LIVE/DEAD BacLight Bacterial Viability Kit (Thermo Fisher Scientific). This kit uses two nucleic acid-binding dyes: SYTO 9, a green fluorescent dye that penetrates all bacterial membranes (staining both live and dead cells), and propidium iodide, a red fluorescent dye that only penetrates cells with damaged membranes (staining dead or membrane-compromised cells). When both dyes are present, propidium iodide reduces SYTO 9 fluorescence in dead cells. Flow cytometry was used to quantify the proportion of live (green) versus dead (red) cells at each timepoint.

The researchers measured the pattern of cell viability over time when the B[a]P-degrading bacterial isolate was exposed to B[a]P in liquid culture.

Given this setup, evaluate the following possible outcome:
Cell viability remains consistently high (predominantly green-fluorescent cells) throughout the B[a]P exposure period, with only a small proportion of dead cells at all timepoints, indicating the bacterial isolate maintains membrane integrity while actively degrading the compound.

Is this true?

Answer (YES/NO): NO